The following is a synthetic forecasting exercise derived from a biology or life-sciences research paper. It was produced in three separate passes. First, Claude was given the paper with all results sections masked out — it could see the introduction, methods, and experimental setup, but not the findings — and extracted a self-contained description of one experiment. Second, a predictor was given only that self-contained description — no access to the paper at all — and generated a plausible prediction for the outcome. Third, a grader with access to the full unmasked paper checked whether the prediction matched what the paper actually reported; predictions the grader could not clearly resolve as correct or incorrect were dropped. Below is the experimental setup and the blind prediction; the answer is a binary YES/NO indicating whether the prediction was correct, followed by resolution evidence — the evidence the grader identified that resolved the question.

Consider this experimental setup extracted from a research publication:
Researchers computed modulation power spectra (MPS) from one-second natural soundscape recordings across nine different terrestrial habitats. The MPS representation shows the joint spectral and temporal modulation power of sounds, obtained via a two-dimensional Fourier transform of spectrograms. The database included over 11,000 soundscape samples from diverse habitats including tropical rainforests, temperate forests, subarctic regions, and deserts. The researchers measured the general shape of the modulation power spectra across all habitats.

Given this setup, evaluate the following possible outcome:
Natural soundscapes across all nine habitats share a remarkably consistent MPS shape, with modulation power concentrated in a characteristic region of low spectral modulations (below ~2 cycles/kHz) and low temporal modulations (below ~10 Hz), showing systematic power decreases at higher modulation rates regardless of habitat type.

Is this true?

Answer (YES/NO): NO